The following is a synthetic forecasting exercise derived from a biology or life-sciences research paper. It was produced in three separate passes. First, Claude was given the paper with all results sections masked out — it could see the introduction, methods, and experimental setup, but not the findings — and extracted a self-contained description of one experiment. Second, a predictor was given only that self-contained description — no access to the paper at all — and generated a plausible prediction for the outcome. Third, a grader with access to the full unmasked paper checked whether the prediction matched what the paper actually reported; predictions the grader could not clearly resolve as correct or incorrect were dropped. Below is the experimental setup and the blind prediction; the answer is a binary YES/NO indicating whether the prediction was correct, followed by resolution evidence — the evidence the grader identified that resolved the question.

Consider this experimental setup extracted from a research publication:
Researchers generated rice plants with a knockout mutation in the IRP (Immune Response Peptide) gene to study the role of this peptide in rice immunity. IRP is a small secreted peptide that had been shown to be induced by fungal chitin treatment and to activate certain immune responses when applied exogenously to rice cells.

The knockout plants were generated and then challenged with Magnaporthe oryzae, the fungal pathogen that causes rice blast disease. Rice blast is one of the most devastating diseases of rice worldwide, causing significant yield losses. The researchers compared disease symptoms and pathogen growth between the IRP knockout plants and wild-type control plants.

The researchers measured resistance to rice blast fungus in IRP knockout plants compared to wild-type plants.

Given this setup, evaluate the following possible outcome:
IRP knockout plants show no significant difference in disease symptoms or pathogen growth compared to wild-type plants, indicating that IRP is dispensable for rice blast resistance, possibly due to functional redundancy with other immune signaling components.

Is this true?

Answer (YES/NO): YES